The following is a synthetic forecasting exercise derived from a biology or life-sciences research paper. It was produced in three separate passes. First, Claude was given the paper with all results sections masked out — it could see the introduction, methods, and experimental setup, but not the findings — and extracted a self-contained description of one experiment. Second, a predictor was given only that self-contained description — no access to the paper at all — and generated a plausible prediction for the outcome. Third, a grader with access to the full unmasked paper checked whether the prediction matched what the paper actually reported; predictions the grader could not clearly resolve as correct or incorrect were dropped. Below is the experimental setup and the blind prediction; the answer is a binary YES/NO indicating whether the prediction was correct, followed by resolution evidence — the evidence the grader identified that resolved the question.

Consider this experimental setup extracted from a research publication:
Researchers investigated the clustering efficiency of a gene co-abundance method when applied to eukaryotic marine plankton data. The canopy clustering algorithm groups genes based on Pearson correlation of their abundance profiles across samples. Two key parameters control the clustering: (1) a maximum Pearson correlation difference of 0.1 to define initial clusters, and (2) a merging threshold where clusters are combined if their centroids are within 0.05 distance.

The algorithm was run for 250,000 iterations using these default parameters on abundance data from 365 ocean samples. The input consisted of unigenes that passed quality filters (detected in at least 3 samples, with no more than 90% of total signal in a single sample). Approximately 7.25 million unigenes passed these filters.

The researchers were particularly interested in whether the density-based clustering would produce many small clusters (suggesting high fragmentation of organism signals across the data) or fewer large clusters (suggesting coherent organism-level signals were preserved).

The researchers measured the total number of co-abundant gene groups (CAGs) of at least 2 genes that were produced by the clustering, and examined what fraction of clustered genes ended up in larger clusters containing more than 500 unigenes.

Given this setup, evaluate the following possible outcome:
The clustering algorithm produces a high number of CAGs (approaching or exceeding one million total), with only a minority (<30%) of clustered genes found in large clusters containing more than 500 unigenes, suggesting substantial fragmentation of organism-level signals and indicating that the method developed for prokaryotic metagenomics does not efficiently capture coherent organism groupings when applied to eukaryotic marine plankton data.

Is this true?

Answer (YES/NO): NO